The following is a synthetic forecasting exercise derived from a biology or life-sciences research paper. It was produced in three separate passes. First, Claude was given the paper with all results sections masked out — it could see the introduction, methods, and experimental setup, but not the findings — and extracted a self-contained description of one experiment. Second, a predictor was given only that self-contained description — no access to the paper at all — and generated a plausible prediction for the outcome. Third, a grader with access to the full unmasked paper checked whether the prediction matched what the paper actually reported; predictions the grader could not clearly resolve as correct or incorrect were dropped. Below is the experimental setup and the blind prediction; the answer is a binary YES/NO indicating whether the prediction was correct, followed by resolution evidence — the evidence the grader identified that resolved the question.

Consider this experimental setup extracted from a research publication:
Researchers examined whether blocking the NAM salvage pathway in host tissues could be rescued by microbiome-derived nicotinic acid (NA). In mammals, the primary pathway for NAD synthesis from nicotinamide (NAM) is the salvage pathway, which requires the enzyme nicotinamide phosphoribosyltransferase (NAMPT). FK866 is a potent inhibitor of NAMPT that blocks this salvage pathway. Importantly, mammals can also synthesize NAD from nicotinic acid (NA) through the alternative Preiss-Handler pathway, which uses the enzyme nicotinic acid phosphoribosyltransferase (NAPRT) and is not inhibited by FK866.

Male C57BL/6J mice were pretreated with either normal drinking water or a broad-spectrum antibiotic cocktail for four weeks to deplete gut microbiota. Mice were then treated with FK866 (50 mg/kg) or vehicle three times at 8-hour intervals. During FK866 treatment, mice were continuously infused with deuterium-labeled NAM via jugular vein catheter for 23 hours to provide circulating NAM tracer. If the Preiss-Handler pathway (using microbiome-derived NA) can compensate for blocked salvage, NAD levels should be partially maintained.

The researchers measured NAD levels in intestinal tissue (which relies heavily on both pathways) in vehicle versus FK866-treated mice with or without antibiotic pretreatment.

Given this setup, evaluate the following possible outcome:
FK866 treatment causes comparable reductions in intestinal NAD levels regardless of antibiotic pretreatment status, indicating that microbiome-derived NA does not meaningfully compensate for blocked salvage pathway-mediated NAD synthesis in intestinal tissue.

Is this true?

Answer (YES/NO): NO